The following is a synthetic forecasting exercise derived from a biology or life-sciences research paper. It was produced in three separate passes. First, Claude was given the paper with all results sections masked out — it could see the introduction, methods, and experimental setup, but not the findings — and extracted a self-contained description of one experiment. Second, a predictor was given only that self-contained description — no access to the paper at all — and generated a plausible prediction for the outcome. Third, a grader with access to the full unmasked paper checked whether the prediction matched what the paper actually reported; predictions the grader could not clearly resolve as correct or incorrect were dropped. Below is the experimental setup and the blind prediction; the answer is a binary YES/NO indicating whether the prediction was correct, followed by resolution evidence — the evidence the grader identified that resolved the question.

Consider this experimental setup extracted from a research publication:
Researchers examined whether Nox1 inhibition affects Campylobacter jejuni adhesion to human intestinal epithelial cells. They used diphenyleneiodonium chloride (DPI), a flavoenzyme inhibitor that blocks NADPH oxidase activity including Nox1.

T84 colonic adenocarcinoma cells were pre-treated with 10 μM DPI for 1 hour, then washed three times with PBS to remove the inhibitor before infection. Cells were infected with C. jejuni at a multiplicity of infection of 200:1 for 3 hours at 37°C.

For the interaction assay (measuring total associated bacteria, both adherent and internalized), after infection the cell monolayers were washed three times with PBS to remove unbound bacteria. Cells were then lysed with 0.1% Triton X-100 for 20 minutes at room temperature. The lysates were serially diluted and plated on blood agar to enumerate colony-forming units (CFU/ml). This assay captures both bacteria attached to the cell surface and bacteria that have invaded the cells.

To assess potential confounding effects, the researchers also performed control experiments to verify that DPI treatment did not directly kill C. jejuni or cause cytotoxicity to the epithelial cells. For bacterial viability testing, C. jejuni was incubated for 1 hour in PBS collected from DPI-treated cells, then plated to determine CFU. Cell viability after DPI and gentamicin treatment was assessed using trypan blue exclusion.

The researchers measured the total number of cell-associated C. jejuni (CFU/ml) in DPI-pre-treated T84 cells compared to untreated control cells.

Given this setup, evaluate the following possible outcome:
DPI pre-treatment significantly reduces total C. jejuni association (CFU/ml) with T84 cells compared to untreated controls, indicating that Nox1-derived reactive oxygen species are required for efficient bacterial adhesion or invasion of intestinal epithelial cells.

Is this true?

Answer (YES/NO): YES